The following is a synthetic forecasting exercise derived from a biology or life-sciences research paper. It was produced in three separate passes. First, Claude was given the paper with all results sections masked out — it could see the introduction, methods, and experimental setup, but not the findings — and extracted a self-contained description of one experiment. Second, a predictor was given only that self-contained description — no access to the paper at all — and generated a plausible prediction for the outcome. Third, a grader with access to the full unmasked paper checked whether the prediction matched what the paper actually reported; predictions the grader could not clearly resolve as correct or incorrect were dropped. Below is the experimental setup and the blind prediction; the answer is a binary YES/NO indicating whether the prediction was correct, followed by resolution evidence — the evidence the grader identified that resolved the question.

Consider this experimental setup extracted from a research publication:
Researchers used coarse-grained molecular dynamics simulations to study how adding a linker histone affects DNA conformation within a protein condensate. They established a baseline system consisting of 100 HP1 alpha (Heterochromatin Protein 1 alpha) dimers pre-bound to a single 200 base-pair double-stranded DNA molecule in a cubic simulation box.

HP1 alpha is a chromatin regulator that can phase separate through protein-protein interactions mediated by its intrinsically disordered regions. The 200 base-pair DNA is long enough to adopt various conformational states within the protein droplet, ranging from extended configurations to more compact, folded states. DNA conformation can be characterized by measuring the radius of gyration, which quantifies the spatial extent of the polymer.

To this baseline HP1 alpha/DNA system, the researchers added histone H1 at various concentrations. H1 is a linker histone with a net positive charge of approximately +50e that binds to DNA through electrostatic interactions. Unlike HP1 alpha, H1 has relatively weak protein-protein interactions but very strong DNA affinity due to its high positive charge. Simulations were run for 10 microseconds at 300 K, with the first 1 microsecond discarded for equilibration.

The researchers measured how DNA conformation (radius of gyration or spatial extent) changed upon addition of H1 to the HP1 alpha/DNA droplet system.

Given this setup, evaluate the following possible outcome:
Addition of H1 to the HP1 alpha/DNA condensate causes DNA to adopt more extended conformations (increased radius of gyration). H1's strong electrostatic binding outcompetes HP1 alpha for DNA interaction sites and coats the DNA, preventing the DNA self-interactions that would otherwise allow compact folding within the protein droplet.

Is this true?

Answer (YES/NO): NO